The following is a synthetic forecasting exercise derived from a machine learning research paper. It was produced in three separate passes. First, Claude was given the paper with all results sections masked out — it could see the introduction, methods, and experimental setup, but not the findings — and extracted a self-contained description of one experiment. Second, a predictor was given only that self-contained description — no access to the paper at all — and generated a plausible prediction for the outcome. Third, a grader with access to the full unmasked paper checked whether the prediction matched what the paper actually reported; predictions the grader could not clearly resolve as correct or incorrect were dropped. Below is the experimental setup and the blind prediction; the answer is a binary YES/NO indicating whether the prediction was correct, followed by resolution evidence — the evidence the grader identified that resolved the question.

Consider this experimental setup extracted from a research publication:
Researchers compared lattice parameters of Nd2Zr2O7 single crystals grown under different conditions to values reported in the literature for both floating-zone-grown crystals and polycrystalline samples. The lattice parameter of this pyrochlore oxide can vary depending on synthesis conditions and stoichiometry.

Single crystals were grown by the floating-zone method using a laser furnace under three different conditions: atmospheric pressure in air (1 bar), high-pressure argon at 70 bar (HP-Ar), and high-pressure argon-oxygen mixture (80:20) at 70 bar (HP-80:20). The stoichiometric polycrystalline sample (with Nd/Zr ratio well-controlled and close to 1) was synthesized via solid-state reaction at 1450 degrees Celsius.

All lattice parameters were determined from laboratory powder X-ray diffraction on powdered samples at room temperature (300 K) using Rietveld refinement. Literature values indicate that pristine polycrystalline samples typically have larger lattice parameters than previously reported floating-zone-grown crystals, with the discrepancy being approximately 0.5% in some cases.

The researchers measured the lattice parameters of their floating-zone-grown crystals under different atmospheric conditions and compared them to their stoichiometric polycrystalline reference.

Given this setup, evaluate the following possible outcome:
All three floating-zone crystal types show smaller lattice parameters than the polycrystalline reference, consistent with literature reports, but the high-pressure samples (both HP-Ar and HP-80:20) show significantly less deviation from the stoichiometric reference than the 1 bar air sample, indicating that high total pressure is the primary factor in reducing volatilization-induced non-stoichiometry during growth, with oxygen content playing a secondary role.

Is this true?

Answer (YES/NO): NO